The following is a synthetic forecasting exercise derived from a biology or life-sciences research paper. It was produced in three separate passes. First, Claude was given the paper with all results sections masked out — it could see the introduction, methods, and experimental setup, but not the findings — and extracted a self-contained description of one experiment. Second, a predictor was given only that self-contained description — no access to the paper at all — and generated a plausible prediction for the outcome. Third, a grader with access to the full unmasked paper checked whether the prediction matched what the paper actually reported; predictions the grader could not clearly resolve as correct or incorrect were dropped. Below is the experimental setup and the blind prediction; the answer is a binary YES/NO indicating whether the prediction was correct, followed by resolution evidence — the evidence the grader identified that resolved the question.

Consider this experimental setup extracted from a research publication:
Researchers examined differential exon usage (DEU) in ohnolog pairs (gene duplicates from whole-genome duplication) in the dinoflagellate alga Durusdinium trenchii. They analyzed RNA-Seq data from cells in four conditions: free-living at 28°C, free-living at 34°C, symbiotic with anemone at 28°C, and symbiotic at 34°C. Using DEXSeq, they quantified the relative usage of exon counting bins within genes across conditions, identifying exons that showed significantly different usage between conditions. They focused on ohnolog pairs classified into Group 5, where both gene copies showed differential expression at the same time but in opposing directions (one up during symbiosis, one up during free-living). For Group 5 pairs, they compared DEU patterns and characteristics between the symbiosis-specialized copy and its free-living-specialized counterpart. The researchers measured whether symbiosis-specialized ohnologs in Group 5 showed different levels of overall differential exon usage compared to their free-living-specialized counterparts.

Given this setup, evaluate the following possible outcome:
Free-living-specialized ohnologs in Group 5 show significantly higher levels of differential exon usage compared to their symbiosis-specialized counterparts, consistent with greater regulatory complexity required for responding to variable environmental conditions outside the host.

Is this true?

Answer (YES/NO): YES